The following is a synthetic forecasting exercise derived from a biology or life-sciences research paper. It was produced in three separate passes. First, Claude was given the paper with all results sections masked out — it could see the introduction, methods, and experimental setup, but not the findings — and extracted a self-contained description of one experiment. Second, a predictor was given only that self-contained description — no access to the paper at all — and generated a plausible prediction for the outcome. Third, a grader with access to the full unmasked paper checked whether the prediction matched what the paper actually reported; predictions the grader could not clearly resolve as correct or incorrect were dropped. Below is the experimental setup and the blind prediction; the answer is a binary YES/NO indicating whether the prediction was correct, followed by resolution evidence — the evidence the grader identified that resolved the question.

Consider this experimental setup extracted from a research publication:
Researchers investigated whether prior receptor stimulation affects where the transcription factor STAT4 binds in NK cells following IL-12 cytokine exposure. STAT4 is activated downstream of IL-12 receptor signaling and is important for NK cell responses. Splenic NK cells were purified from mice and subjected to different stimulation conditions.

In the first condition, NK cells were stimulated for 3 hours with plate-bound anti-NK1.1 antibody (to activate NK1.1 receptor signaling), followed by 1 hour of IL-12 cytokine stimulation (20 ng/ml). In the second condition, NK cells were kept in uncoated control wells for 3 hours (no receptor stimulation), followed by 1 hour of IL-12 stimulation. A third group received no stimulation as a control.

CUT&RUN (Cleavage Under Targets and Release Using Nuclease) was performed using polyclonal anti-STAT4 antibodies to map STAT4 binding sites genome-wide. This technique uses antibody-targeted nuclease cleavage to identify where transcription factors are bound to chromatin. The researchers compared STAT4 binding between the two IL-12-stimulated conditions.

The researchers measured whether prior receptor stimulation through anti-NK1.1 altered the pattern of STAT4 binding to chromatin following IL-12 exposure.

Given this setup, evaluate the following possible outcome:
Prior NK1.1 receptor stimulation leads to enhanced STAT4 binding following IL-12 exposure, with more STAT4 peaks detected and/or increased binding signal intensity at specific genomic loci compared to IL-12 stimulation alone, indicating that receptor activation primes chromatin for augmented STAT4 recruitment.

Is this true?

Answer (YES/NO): YES